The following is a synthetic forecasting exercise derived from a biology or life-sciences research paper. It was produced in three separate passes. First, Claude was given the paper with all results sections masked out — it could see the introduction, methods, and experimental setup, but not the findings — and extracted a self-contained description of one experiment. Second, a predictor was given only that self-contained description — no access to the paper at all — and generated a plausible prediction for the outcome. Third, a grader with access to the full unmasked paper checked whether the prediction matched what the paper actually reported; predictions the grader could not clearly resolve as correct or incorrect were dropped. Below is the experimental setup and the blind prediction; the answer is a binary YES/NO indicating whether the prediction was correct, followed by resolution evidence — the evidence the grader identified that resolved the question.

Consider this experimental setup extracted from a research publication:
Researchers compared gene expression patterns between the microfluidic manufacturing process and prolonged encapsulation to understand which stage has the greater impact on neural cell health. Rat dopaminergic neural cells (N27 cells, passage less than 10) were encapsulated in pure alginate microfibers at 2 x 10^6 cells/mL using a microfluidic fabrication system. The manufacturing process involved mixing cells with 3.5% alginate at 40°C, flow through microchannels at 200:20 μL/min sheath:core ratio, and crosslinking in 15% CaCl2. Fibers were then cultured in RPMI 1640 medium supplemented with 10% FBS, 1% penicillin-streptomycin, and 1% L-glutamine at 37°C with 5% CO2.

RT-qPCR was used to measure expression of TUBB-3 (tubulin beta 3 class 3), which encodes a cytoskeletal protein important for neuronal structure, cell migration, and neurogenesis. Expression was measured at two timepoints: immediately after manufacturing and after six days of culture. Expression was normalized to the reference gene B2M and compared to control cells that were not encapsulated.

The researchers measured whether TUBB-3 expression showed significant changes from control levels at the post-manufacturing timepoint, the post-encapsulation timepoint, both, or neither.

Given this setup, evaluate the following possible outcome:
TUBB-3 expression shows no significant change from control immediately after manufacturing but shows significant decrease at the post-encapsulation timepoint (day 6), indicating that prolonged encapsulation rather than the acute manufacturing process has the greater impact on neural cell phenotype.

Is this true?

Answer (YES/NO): NO